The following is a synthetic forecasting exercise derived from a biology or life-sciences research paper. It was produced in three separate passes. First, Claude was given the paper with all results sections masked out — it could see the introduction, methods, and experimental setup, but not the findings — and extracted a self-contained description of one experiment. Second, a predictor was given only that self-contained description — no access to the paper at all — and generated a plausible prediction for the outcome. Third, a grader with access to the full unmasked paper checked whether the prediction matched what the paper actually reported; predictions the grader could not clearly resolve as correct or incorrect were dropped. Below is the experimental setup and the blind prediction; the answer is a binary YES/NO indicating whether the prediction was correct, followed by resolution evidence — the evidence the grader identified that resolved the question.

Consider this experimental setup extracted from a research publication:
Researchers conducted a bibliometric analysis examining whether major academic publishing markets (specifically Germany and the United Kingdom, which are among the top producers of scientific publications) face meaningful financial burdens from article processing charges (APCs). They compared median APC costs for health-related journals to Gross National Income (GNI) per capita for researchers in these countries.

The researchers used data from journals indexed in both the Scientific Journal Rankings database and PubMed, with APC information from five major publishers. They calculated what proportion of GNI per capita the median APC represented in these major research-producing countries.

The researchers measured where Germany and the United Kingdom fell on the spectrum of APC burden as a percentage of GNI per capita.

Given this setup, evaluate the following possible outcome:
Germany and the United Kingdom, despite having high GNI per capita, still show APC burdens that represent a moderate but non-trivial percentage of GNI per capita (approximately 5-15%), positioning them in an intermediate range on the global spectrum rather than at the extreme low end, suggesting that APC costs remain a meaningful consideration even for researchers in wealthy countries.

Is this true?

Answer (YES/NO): NO